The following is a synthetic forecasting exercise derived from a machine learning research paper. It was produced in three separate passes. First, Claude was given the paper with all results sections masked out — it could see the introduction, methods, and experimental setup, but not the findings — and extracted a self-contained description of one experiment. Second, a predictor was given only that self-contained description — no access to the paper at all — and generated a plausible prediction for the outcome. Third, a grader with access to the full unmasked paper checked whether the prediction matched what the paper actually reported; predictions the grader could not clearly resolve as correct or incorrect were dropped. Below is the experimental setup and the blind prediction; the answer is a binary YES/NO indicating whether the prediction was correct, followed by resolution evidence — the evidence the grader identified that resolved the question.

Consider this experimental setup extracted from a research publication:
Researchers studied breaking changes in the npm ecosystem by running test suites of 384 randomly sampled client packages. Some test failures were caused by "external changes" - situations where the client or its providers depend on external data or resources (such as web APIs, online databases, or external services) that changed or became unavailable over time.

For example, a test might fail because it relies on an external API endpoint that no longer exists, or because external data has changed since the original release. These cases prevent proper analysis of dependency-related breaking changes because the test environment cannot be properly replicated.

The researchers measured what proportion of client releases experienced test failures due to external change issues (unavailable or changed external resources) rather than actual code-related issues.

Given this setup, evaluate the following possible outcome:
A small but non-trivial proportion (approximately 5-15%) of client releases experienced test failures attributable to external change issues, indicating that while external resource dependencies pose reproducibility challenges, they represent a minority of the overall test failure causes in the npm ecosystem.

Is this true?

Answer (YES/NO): YES